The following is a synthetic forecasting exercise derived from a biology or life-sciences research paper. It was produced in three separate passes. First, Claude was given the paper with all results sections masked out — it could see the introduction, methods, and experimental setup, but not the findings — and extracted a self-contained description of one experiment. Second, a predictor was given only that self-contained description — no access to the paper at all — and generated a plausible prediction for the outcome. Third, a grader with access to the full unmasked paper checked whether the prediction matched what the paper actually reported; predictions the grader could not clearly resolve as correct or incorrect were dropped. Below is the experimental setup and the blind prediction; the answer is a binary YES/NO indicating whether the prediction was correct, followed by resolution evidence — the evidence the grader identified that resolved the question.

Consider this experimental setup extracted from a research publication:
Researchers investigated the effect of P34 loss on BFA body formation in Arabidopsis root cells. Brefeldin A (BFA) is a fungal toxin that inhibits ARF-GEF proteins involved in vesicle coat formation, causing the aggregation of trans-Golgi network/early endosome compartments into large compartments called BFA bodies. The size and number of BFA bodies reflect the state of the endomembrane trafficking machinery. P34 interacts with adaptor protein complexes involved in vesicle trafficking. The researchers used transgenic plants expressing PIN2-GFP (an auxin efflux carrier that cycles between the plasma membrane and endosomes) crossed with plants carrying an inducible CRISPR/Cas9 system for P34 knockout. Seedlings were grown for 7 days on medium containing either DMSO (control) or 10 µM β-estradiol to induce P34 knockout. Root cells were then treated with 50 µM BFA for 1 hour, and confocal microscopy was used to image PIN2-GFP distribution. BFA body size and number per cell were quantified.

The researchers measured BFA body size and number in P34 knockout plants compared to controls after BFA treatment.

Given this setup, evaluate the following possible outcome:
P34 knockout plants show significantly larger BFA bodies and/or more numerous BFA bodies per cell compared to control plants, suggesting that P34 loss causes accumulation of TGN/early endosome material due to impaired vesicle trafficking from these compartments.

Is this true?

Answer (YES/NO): NO